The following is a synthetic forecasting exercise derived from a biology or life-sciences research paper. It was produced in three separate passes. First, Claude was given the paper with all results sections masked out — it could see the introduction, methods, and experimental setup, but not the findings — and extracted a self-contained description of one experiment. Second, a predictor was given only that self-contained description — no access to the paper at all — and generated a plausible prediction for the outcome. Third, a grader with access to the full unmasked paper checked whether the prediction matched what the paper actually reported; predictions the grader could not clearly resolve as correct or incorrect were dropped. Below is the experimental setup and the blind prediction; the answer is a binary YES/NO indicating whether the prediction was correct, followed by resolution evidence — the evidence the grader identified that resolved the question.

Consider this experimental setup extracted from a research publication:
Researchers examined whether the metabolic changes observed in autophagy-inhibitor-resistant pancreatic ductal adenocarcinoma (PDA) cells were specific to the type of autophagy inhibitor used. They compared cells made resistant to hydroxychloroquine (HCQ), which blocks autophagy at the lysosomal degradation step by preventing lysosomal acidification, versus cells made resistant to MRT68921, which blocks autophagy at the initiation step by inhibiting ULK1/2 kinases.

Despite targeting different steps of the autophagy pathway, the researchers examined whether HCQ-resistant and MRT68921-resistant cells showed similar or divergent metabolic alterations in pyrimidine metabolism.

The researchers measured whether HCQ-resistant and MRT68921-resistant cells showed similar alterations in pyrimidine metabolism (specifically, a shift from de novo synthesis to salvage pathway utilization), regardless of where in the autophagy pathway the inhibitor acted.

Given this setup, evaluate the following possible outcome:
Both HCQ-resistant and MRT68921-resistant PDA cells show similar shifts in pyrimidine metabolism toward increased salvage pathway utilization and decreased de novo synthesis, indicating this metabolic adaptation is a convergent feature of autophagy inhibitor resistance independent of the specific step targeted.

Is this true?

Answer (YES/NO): YES